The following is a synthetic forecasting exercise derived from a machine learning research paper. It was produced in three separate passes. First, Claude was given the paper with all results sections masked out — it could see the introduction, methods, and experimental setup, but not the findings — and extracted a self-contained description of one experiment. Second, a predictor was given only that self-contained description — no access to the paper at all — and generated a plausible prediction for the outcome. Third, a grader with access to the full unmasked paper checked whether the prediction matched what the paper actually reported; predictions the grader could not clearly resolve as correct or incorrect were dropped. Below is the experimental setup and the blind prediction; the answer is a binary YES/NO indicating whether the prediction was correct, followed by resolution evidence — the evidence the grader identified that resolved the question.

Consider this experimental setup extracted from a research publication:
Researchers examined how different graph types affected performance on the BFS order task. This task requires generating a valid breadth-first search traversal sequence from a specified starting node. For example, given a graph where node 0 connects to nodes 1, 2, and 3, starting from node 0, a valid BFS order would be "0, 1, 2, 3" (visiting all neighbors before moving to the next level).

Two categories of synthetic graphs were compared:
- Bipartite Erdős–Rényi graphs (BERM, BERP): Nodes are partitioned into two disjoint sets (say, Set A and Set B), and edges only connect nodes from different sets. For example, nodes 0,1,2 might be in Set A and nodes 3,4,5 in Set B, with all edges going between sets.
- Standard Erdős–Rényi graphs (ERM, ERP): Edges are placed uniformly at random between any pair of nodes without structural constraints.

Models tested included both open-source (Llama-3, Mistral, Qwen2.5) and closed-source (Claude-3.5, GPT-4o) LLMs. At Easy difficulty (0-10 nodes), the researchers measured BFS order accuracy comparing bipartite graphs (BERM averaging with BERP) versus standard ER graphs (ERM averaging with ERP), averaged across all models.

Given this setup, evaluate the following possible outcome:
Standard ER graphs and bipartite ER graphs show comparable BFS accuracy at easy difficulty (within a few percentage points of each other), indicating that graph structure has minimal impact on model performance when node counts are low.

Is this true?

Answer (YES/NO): NO